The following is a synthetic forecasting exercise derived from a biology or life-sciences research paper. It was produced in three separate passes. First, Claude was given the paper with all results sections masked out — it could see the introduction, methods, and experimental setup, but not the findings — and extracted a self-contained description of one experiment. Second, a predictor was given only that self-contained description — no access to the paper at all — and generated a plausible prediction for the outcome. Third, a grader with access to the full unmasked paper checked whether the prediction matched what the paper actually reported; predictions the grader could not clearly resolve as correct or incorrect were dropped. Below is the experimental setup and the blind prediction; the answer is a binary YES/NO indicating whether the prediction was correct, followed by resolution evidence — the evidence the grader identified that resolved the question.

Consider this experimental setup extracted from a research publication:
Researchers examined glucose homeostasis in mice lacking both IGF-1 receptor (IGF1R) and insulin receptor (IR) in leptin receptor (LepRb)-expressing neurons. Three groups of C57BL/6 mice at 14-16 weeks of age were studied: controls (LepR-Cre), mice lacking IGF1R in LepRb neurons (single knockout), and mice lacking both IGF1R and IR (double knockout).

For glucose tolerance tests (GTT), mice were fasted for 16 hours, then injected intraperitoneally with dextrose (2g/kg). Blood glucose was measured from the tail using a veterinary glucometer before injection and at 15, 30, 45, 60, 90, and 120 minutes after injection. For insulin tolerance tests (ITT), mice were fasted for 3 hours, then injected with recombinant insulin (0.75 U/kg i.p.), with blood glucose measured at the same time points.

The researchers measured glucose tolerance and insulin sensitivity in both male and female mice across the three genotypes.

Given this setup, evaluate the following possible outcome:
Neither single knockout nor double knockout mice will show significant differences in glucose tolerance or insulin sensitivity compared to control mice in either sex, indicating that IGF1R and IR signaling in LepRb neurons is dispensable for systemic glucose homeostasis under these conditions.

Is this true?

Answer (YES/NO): NO